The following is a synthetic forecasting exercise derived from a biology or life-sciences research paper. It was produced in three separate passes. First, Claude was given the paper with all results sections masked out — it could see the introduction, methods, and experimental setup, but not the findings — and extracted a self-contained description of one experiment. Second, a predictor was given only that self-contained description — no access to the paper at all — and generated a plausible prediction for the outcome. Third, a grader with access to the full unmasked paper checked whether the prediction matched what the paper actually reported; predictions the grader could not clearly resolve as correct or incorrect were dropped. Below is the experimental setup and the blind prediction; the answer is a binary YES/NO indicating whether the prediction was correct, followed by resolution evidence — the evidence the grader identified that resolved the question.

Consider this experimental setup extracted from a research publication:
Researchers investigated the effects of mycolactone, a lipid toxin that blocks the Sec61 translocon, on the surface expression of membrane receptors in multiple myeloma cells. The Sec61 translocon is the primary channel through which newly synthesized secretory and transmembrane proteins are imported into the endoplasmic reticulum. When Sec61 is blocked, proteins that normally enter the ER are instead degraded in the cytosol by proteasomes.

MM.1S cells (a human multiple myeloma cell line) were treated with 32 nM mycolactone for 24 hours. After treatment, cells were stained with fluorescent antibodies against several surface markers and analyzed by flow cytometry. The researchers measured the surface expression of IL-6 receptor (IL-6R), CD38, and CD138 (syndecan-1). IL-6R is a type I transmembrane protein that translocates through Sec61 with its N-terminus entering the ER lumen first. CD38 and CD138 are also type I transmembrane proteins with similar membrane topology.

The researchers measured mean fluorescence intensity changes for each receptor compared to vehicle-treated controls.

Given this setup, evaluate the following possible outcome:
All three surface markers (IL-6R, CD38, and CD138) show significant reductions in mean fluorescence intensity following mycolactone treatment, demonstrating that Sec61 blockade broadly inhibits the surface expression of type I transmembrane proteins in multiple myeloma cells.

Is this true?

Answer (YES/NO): YES